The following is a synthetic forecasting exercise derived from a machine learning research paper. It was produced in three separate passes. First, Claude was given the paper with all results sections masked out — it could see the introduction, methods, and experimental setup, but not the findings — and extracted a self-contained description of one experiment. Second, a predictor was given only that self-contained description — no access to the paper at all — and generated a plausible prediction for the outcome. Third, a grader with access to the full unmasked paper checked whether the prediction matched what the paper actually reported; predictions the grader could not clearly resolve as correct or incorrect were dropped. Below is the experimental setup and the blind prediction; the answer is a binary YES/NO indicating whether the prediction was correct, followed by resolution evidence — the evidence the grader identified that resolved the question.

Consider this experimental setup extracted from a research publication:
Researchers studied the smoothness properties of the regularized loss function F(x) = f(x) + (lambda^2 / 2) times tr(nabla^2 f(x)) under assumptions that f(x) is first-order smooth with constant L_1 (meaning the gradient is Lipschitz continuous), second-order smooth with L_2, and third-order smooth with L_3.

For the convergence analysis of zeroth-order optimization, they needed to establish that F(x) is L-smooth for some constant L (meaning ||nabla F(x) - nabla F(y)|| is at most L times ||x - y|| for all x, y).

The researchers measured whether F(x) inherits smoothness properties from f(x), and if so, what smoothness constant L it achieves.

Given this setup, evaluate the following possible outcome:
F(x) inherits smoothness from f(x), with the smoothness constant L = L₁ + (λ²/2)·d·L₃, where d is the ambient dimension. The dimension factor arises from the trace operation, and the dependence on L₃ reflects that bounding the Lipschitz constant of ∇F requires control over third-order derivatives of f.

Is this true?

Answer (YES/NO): NO